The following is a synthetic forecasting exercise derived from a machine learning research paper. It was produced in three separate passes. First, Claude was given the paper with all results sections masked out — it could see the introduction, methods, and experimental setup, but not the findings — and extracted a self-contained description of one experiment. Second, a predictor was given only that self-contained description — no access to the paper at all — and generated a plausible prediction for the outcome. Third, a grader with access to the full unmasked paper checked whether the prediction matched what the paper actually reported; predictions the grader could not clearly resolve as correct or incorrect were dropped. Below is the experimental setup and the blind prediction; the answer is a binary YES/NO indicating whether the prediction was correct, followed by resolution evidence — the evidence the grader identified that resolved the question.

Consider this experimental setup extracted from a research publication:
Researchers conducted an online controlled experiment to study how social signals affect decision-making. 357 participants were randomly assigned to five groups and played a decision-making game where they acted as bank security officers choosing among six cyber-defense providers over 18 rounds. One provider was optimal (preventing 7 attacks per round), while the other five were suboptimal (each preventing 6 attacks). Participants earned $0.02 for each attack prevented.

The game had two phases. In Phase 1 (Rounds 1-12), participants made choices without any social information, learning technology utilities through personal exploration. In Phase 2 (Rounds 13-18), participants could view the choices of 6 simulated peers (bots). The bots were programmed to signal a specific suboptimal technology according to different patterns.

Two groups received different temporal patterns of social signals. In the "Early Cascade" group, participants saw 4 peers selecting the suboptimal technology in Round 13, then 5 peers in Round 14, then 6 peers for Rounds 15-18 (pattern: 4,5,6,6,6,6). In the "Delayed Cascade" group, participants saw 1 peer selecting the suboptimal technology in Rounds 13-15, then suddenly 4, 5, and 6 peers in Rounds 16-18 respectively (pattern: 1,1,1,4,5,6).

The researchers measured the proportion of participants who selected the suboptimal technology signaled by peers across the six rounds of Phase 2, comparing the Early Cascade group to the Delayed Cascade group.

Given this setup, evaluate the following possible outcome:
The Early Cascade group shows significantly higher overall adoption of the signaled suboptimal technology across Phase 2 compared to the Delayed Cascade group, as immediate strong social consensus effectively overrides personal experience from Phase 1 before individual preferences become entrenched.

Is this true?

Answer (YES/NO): YES